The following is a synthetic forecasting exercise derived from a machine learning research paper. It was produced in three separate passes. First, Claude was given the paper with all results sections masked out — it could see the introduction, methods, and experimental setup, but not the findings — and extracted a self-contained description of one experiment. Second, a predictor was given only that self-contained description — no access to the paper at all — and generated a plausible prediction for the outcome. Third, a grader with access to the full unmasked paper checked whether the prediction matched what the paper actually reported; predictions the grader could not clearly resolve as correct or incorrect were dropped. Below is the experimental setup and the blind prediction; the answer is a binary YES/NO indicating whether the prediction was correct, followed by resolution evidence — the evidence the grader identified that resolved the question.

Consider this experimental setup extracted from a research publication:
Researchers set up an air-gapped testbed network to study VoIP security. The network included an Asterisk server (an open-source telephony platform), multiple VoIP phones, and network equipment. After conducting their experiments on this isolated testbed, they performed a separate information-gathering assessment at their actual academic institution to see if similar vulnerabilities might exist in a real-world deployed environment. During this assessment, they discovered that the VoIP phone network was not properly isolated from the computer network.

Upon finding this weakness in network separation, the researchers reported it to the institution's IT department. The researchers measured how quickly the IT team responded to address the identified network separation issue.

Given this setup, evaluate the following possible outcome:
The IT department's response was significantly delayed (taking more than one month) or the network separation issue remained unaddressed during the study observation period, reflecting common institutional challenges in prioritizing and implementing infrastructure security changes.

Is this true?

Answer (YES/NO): NO